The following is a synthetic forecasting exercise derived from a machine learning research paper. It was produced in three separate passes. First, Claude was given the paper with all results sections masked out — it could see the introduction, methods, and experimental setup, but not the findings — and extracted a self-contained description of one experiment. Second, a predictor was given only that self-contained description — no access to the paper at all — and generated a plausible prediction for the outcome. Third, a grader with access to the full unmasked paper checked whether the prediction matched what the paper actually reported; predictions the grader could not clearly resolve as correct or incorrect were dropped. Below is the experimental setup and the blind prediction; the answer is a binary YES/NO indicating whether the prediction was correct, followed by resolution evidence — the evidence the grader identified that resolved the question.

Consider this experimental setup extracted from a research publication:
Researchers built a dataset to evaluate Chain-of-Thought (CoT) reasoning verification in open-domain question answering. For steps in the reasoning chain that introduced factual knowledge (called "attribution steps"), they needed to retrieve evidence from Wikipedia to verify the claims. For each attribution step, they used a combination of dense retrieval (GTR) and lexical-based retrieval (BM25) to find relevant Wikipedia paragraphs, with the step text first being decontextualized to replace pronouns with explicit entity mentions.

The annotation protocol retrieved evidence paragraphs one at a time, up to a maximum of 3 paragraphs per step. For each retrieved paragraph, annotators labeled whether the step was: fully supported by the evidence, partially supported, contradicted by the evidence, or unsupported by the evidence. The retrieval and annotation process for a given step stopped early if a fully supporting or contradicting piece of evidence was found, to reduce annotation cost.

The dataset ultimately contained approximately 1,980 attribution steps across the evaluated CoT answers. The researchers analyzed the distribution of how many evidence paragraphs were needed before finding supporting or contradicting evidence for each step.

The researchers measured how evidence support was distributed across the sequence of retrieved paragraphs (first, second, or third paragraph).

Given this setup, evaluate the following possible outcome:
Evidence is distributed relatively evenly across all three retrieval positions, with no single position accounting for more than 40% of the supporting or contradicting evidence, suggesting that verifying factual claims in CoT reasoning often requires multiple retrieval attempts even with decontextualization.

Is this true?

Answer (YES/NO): NO